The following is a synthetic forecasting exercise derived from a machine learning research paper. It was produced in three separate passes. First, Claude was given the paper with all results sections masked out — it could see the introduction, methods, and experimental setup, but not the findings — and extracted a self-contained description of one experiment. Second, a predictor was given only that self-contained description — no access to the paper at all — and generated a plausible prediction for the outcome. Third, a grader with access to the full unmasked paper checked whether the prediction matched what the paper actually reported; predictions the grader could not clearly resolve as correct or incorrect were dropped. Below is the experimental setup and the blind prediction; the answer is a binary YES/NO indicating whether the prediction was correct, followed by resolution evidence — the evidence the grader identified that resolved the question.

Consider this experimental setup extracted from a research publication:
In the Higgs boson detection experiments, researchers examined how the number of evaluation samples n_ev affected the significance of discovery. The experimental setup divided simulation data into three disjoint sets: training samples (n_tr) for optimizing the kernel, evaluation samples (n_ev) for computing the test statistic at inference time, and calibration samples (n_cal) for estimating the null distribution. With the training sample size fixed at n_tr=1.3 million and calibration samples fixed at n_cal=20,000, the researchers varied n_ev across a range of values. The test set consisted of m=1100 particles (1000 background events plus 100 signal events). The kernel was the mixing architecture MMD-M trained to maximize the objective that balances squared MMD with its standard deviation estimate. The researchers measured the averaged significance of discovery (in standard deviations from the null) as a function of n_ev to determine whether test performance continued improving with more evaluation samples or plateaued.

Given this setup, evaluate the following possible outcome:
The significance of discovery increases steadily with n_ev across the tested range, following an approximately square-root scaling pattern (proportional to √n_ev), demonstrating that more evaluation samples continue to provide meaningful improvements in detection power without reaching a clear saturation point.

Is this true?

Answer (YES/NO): NO